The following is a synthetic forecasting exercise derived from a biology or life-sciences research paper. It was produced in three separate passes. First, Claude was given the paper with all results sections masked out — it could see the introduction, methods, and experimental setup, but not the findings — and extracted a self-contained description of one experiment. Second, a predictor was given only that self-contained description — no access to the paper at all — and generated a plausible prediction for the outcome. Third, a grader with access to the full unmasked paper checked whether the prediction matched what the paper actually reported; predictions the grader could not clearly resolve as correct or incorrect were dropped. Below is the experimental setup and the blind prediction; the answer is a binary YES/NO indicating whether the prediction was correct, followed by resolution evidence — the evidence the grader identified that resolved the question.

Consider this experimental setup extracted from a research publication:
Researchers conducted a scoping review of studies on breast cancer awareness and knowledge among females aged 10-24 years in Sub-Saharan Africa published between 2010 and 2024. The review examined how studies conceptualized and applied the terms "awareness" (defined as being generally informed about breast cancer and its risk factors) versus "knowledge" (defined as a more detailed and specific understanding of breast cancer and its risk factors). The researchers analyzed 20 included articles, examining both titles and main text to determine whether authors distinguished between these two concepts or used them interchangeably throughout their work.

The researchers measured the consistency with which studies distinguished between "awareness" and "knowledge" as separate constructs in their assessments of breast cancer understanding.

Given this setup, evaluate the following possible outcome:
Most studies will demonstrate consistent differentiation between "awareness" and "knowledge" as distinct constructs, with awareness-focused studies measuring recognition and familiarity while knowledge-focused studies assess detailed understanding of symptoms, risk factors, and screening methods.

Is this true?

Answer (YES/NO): NO